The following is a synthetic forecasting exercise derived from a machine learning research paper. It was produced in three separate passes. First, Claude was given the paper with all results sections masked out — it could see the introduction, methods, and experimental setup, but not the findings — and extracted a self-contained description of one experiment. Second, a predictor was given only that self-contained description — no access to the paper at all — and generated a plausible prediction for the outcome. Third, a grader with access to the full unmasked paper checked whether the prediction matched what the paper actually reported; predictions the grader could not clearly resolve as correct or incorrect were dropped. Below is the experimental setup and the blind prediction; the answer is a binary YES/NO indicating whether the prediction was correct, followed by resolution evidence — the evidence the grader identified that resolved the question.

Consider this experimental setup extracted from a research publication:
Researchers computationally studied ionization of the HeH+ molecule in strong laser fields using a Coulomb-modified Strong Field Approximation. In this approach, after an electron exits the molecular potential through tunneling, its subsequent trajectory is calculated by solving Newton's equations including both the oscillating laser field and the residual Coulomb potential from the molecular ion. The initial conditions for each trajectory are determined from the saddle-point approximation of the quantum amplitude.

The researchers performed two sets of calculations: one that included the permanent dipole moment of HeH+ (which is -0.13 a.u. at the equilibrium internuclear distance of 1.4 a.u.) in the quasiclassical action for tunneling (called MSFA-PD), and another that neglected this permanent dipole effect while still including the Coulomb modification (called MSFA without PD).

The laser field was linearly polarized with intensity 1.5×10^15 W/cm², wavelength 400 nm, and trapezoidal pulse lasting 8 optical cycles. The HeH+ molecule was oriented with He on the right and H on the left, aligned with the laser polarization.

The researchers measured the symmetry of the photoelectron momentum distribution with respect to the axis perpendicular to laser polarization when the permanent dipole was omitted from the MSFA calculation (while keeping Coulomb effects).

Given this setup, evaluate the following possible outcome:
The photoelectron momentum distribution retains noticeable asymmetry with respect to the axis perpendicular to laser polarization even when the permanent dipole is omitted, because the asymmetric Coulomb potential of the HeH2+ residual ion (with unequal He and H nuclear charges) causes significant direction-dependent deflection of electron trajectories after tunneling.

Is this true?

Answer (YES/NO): NO